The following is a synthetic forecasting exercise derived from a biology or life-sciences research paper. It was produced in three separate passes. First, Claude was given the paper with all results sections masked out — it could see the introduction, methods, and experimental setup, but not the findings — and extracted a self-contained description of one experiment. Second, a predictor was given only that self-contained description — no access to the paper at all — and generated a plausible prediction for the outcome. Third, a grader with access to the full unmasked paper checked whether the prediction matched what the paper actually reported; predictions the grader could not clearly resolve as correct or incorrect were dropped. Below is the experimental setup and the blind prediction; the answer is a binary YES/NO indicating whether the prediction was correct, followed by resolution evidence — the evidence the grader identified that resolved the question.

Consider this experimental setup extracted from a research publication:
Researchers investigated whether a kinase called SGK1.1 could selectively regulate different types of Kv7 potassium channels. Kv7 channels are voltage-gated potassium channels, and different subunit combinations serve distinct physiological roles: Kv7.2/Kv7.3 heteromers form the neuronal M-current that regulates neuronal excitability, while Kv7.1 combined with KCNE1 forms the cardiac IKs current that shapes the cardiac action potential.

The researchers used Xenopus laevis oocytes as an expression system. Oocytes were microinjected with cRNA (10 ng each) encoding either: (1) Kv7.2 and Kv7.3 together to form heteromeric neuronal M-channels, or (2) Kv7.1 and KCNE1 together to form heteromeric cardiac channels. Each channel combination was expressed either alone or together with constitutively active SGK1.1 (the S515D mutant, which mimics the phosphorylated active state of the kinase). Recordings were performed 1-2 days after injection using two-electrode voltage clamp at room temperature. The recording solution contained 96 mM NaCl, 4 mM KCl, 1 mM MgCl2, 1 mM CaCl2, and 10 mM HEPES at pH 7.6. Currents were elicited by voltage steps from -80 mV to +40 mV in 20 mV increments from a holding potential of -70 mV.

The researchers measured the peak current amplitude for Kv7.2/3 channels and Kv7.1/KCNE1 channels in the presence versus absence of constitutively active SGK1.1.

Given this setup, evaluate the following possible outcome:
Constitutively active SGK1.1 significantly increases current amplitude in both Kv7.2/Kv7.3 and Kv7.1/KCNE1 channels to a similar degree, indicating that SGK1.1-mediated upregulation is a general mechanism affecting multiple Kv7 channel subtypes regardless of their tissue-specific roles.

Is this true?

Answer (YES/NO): NO